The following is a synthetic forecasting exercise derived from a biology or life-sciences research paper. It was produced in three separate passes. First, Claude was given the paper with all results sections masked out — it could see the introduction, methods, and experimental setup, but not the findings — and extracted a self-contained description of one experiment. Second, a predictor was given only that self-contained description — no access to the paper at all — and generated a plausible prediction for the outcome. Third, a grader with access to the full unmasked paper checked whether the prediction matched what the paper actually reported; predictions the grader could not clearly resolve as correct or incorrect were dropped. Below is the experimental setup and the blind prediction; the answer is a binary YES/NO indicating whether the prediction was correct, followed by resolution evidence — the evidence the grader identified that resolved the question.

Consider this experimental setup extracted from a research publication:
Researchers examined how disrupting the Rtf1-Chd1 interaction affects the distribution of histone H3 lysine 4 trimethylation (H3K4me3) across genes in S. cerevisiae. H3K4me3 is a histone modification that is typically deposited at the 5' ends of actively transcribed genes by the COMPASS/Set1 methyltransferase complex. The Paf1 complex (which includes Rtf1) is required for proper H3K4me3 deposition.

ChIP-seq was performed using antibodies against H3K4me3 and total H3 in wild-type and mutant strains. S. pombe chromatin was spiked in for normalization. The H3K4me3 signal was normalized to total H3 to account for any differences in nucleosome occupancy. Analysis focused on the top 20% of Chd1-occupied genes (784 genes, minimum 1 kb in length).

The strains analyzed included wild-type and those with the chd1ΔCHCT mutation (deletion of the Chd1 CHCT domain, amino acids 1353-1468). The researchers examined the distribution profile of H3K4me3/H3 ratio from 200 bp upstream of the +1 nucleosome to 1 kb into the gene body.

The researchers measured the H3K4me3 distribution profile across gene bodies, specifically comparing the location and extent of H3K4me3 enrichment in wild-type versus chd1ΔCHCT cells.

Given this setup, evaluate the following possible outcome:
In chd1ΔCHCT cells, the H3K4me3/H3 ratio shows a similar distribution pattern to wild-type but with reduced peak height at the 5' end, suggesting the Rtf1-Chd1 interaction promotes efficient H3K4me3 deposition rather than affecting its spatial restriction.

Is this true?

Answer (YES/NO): NO